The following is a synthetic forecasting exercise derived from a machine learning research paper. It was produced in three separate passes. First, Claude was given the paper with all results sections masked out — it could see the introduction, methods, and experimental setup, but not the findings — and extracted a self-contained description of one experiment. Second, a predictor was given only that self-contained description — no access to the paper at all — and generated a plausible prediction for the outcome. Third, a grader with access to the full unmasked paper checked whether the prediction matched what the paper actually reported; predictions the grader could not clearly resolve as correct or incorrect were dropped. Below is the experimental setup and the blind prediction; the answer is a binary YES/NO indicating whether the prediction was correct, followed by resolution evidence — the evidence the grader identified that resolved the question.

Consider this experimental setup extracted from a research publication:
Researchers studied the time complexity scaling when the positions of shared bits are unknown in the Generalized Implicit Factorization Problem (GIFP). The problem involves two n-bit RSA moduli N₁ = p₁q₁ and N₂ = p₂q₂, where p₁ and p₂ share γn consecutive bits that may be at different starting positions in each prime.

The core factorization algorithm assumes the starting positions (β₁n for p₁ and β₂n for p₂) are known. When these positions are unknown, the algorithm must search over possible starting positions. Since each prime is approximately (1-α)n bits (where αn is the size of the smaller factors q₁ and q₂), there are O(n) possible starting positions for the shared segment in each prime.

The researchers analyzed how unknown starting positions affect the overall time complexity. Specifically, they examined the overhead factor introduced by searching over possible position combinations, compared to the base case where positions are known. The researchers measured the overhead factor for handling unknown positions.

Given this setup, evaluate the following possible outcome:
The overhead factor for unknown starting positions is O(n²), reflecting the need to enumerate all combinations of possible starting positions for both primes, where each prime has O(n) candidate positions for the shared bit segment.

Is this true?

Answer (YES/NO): YES